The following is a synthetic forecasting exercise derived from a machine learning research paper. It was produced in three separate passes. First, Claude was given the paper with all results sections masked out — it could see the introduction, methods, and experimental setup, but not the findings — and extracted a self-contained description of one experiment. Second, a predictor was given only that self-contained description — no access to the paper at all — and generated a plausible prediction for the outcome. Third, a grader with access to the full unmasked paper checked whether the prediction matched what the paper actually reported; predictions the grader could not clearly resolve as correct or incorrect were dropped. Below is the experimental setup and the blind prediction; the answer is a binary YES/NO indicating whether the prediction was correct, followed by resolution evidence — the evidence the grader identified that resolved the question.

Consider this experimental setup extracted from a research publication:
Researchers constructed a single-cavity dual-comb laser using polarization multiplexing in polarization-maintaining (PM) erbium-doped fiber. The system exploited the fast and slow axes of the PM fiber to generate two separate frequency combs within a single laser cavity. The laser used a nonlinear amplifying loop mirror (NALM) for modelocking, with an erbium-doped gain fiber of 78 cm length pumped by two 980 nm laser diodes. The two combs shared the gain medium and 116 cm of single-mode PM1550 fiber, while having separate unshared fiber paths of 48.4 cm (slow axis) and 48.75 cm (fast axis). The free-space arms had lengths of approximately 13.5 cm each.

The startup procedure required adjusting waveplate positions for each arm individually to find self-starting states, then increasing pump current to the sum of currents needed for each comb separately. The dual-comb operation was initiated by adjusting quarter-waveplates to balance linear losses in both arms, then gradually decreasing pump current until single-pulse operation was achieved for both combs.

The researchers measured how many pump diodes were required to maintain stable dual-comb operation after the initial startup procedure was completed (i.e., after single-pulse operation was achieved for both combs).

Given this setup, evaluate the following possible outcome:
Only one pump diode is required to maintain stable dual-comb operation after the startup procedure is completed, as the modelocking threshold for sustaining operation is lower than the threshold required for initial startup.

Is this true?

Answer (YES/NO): YES